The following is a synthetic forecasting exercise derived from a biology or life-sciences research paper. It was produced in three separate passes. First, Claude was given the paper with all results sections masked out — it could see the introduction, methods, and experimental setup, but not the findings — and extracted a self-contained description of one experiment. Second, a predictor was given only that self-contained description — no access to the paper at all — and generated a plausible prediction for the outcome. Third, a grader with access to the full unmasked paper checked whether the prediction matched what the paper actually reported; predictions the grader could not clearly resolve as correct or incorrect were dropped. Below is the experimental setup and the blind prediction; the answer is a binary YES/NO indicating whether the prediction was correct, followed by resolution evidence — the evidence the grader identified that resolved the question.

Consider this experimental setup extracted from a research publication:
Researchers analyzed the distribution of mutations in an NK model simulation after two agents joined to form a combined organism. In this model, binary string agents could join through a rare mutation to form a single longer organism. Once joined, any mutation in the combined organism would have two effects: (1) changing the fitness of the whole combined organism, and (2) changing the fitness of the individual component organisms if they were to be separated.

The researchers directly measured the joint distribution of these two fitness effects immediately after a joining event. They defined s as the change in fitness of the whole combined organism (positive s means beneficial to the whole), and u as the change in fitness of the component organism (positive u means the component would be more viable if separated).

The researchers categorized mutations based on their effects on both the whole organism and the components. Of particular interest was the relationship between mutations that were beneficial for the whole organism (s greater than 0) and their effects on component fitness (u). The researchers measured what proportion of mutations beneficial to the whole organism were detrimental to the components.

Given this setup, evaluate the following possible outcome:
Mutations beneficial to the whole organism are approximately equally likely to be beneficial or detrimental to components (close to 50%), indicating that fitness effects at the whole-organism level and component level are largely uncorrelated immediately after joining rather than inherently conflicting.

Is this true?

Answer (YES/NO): NO